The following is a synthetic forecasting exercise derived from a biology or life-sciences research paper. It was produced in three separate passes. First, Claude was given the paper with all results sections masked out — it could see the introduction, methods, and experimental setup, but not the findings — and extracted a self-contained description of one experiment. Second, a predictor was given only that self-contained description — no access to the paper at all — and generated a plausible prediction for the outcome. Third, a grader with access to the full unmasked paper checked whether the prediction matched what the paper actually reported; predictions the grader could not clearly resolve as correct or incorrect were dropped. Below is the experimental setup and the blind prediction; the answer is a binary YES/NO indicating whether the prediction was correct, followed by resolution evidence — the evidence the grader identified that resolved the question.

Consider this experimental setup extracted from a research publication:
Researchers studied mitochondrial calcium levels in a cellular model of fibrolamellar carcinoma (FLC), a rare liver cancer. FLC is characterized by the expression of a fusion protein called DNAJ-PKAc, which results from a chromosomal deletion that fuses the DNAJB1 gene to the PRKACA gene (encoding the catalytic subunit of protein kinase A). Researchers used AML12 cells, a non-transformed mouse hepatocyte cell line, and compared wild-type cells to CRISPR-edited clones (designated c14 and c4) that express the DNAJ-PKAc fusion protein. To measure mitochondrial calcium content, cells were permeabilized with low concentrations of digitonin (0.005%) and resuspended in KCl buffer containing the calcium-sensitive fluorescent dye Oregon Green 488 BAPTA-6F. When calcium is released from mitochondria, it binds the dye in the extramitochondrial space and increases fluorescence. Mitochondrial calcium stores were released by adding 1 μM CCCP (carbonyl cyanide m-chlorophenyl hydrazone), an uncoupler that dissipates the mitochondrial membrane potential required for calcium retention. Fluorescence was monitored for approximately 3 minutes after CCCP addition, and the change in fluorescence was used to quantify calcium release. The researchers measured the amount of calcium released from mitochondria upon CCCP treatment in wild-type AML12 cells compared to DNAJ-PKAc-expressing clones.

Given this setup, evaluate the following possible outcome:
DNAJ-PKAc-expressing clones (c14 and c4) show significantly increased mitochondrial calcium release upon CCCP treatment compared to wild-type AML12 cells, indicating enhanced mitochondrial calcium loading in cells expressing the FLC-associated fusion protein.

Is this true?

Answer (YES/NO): YES